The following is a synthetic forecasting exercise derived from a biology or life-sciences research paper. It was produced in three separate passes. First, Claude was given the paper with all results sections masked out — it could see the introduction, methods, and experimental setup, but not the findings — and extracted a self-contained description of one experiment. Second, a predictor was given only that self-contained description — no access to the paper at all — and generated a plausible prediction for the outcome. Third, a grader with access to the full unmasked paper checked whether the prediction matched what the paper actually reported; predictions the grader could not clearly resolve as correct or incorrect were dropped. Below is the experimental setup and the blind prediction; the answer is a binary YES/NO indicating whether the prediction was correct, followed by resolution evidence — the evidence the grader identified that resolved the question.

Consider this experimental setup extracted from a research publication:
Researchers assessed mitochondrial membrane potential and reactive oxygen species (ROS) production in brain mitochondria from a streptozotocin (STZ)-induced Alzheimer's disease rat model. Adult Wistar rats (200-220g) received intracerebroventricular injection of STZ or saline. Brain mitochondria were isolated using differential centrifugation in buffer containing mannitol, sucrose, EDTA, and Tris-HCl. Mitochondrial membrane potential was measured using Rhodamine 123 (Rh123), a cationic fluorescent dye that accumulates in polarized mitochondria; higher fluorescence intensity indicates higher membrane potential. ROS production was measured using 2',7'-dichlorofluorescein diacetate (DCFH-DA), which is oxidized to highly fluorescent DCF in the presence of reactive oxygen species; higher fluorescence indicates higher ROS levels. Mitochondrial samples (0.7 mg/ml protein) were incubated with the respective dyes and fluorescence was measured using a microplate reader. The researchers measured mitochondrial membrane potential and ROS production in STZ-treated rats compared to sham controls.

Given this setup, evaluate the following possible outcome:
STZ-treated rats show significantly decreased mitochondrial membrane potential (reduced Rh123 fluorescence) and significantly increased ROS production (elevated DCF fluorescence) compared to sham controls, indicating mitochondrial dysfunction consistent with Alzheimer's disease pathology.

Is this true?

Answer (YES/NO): NO